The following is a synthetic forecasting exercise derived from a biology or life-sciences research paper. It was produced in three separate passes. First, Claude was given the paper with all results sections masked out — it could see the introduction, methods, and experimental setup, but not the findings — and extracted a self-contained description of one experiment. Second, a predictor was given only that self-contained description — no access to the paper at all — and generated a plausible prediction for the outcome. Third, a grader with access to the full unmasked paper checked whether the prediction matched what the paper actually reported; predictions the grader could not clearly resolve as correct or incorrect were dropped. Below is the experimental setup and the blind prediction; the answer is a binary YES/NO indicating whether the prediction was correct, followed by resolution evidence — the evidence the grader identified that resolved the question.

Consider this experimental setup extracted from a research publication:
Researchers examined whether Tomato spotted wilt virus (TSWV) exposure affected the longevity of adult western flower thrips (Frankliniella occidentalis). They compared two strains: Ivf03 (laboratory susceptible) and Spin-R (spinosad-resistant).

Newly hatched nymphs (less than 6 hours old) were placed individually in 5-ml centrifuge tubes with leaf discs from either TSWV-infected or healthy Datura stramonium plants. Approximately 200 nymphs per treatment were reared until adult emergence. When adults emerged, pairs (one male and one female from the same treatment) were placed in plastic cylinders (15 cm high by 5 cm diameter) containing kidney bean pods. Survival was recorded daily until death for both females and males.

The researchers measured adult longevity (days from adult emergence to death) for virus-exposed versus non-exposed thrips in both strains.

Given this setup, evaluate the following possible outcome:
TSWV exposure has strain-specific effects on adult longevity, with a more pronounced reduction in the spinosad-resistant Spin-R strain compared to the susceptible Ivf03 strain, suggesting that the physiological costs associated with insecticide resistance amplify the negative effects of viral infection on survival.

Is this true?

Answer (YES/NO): NO